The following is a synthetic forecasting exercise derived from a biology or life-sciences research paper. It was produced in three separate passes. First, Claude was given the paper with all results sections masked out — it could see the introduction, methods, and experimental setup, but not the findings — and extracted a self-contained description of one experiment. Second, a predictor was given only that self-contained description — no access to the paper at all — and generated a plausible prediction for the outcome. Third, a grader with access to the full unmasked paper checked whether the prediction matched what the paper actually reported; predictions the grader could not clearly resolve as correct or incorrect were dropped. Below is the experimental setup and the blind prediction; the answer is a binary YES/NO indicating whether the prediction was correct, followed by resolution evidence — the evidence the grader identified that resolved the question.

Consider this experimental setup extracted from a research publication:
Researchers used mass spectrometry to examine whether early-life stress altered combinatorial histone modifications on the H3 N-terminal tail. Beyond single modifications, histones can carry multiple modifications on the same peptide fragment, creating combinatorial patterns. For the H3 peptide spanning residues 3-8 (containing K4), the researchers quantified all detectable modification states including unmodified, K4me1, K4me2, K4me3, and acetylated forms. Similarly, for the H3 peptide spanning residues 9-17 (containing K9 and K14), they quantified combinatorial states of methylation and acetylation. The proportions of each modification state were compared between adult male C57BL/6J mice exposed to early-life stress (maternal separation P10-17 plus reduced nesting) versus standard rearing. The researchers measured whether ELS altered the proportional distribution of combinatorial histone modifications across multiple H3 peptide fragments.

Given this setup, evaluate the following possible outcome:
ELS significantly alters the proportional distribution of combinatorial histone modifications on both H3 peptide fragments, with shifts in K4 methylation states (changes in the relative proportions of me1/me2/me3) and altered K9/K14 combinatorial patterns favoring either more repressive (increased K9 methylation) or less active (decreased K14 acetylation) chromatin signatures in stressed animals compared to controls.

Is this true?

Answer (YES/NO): NO